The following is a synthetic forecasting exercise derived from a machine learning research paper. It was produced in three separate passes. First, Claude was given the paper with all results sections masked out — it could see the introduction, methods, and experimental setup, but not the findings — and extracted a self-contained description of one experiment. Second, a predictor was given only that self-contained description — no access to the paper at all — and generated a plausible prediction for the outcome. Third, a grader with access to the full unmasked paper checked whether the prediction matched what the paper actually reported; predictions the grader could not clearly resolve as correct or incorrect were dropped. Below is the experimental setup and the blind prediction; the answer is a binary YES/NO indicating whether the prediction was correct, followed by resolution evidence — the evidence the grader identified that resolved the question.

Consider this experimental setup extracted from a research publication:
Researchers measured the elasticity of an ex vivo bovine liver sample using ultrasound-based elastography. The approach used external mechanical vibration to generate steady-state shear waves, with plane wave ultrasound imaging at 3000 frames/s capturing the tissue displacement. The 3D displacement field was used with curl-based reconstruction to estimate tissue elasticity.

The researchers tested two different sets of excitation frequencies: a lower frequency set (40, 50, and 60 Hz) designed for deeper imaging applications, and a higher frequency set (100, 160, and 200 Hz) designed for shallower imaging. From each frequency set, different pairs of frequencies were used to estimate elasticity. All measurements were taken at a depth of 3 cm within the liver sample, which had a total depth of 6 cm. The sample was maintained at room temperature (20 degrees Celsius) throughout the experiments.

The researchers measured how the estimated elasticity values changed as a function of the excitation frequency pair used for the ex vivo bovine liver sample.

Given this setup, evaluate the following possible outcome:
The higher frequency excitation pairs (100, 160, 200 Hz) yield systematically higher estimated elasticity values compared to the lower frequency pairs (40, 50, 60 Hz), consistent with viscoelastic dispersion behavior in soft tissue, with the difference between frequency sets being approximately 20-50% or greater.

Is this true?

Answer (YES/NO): YES